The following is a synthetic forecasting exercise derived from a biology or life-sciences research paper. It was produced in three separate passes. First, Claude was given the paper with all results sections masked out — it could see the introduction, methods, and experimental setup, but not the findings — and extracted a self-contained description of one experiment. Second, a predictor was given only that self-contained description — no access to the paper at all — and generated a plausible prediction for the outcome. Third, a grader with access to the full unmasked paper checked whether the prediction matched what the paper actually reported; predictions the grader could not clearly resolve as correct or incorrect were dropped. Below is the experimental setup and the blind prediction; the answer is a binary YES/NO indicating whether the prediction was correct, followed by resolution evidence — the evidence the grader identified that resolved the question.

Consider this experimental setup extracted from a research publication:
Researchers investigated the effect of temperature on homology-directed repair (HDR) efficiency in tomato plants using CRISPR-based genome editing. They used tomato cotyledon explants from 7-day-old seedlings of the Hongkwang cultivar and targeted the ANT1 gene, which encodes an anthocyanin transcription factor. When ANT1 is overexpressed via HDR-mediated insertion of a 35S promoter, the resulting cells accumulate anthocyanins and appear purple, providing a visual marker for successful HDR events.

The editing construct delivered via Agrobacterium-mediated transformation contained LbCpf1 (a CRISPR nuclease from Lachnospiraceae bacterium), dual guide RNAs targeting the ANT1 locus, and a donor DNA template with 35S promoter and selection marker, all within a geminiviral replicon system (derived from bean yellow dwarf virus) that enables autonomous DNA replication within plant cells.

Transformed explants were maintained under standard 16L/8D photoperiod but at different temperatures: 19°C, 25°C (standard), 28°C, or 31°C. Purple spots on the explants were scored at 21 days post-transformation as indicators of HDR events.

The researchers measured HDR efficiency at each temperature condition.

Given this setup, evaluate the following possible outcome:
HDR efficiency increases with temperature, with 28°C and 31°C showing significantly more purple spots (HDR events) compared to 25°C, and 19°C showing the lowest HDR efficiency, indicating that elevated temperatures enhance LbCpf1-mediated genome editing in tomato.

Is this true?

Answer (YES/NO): YES